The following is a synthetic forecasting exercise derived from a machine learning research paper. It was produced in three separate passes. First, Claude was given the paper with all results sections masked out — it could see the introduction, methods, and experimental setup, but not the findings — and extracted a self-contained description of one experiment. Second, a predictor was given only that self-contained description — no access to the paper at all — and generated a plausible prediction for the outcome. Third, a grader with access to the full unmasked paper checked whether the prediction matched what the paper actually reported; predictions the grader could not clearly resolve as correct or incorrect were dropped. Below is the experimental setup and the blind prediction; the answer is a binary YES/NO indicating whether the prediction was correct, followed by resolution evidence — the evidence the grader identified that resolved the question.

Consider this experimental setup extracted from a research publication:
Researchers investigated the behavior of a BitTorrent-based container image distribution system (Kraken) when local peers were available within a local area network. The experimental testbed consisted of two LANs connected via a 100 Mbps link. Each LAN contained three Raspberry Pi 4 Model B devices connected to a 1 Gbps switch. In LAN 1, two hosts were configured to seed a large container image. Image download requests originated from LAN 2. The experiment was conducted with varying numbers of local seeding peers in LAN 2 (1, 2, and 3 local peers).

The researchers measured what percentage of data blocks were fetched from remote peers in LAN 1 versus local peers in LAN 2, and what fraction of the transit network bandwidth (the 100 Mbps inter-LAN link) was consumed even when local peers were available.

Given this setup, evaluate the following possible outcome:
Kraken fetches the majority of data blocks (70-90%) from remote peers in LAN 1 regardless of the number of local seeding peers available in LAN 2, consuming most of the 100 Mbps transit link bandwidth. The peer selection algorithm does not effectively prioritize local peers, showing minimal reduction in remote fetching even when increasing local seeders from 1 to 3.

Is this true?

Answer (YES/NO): NO